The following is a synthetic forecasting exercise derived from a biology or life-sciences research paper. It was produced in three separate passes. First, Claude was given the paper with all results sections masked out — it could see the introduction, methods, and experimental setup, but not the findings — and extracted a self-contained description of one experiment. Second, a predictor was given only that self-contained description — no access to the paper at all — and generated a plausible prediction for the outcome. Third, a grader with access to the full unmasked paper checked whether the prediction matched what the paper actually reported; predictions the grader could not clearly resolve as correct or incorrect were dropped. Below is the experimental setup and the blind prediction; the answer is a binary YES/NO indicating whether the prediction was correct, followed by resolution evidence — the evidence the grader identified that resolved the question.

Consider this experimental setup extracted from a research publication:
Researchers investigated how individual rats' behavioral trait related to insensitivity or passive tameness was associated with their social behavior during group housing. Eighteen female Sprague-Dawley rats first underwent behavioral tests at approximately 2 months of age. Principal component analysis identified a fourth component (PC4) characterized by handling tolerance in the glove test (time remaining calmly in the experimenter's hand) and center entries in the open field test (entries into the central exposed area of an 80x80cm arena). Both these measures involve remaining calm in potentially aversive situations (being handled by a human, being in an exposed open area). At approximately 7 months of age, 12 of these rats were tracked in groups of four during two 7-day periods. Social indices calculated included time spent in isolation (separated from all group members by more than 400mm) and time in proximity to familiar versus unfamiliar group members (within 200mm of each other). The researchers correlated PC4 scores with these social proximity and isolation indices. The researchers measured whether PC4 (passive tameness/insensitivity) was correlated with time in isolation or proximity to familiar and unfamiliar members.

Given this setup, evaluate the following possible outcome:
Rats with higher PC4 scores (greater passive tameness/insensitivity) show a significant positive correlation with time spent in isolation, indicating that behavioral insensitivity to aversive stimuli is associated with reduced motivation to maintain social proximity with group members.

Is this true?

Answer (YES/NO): YES